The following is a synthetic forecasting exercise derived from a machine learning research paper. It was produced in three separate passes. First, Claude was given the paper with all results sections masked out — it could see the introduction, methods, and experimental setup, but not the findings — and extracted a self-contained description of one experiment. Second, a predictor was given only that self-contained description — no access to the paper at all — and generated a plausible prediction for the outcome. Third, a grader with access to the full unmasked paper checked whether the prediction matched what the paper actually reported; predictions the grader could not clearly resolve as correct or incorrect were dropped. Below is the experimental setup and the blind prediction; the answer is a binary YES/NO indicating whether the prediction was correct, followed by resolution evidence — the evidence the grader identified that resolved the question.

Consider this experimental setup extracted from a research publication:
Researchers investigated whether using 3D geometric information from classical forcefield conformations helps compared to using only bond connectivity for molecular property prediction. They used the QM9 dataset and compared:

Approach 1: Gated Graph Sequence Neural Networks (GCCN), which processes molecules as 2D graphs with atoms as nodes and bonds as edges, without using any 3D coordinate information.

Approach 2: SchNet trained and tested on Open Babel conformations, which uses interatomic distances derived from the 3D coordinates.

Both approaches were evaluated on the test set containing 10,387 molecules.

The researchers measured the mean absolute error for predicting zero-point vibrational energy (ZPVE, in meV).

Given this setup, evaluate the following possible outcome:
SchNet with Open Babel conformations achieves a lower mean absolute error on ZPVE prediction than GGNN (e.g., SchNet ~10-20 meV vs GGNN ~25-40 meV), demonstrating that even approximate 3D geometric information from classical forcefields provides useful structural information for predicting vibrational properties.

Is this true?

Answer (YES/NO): NO